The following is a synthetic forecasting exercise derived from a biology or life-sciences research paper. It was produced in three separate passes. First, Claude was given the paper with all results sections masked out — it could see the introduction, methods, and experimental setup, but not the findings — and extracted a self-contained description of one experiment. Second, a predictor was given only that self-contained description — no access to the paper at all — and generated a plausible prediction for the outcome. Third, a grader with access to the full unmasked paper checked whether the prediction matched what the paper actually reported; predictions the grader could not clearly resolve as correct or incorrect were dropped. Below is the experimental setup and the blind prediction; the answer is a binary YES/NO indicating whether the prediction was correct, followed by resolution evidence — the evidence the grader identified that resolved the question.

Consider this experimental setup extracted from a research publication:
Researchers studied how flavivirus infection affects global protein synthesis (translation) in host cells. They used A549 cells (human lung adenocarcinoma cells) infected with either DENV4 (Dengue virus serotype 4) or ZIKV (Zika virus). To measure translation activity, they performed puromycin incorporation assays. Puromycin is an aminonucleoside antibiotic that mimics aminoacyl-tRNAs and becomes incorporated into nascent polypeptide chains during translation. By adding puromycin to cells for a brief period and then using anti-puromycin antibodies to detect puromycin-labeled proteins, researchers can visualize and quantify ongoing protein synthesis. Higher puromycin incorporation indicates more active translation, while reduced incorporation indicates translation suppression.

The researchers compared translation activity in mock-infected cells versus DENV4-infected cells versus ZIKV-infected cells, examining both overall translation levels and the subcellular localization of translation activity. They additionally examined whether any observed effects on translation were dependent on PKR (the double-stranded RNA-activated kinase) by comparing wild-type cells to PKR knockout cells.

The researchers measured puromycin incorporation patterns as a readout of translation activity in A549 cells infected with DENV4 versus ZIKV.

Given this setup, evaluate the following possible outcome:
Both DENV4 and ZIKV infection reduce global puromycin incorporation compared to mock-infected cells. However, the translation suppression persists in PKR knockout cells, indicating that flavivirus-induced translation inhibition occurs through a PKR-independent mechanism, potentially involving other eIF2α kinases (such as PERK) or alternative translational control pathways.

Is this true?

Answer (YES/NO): NO